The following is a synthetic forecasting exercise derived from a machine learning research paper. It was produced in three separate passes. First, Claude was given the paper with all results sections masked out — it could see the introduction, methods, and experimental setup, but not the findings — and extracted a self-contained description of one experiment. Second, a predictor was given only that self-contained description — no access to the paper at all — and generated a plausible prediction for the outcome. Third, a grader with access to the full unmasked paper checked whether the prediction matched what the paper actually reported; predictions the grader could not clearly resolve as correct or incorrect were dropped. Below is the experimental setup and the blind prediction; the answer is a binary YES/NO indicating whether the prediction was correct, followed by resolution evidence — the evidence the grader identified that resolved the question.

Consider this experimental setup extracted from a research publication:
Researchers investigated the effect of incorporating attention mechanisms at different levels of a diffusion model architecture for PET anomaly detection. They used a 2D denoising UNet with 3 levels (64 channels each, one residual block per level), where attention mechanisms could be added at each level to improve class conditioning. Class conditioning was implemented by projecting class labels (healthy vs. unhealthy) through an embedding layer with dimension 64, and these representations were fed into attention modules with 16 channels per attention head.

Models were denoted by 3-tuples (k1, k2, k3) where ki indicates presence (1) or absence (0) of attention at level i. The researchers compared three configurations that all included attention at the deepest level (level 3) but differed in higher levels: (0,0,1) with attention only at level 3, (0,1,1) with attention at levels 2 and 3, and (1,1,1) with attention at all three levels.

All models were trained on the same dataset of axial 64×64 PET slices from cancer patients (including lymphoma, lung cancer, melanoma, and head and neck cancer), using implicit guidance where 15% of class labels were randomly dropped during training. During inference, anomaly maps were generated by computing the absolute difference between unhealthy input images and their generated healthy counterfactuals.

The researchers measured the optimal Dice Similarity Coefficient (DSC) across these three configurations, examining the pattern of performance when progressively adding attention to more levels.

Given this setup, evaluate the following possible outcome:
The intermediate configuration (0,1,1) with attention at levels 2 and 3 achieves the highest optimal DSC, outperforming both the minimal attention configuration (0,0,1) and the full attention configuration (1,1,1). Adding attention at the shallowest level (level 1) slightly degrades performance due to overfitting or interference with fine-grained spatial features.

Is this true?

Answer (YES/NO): NO